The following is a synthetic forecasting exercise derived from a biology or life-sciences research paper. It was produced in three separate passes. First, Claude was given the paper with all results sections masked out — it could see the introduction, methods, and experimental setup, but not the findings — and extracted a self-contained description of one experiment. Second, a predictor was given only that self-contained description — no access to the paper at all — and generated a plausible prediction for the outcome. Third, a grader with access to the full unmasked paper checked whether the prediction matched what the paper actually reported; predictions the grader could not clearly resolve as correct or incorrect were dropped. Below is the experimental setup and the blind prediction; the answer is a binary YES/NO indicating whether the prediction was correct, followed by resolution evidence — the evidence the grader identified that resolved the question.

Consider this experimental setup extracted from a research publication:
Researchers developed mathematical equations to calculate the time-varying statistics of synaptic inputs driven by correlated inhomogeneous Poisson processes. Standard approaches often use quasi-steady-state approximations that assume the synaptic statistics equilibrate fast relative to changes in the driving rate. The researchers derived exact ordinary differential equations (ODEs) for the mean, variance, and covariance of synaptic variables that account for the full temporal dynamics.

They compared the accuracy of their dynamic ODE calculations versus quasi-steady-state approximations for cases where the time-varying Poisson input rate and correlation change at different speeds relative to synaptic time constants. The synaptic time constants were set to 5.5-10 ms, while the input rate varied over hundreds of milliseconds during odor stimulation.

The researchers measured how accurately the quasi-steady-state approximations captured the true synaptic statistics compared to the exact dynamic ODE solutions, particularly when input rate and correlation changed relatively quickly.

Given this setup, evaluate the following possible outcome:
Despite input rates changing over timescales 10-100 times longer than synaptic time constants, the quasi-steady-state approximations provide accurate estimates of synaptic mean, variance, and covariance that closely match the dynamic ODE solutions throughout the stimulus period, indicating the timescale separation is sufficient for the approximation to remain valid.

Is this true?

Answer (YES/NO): NO